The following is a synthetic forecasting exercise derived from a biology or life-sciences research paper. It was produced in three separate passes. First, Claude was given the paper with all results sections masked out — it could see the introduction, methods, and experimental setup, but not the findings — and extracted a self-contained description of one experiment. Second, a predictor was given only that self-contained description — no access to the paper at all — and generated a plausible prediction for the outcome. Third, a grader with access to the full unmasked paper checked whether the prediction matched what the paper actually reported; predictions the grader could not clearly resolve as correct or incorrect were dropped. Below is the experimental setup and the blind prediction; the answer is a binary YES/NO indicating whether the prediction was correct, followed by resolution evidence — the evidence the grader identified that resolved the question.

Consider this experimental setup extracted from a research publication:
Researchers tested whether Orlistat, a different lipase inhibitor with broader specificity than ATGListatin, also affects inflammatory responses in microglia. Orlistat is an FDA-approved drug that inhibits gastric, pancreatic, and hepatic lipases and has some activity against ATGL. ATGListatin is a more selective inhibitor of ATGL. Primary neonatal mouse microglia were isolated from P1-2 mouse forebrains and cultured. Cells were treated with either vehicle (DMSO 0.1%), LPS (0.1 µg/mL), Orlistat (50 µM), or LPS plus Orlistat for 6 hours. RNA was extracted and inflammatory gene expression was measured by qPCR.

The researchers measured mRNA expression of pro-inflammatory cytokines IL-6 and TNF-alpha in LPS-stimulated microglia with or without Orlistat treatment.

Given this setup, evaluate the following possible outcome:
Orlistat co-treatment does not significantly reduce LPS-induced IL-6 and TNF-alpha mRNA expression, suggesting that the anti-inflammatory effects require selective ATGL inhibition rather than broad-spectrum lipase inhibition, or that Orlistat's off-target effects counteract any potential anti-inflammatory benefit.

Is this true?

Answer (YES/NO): NO